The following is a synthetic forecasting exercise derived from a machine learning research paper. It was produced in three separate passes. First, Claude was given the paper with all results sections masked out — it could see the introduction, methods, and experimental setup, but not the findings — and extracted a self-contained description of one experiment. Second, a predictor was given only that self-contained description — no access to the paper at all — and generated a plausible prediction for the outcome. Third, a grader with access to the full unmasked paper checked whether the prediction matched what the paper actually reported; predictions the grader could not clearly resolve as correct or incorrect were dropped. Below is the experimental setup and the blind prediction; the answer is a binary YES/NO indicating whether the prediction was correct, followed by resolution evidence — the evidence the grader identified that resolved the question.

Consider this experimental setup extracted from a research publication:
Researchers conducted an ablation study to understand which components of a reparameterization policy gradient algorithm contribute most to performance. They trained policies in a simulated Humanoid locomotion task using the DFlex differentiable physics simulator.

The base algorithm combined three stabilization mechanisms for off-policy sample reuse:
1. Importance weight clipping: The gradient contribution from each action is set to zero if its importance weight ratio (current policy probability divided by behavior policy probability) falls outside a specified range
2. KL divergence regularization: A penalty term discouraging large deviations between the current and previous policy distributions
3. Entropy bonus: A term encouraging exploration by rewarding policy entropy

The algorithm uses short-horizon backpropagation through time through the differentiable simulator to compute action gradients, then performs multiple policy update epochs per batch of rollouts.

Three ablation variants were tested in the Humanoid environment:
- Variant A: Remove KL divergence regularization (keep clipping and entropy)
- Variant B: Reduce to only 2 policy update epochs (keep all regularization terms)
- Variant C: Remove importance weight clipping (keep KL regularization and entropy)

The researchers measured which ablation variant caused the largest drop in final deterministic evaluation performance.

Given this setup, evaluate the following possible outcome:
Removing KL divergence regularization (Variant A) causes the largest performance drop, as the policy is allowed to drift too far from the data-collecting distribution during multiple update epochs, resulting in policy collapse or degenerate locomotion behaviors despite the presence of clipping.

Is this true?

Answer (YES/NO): NO